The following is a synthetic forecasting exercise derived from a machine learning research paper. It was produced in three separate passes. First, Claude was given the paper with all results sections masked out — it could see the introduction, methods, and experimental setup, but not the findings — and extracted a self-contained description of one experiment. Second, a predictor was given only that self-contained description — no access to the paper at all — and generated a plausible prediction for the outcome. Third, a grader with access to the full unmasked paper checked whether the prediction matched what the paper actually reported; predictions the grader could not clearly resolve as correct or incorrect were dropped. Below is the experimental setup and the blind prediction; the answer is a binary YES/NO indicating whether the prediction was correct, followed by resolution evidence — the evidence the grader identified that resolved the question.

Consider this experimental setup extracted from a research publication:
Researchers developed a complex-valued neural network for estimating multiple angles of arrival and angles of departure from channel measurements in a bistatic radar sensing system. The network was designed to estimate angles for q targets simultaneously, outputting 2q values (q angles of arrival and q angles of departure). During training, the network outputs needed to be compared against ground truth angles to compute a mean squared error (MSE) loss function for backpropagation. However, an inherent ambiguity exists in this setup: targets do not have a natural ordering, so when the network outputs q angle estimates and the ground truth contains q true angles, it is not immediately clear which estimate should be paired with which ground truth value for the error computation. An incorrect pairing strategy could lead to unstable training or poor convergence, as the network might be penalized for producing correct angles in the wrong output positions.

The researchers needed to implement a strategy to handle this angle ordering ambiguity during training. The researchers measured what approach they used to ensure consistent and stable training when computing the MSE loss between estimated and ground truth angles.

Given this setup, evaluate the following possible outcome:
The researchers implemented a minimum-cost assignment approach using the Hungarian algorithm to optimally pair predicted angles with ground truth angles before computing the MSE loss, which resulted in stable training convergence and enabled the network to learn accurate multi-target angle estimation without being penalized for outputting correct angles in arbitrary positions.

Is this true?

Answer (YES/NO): NO